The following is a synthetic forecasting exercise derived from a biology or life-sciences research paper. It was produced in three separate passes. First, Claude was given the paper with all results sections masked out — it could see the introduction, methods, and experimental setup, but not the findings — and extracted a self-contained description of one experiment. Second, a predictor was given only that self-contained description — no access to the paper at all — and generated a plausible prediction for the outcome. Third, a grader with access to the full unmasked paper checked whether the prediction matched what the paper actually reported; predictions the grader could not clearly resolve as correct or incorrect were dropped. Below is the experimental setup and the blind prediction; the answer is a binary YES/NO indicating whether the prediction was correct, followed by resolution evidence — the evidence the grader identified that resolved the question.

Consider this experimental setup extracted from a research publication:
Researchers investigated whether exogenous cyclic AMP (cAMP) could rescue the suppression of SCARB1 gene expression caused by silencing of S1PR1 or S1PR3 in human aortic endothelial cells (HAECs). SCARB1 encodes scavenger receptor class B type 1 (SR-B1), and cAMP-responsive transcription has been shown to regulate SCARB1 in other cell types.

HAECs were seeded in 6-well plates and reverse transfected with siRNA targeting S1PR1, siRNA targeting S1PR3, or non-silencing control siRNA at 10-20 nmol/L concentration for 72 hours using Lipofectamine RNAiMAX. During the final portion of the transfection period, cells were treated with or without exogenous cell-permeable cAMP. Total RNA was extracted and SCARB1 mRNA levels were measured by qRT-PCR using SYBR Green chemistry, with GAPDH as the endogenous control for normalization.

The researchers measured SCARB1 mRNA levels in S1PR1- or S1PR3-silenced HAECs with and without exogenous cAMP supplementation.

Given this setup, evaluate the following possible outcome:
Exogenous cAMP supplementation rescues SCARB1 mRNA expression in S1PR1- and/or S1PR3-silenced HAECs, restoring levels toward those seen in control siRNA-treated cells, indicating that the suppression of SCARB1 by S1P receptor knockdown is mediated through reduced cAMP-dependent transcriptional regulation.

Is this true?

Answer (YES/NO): YES